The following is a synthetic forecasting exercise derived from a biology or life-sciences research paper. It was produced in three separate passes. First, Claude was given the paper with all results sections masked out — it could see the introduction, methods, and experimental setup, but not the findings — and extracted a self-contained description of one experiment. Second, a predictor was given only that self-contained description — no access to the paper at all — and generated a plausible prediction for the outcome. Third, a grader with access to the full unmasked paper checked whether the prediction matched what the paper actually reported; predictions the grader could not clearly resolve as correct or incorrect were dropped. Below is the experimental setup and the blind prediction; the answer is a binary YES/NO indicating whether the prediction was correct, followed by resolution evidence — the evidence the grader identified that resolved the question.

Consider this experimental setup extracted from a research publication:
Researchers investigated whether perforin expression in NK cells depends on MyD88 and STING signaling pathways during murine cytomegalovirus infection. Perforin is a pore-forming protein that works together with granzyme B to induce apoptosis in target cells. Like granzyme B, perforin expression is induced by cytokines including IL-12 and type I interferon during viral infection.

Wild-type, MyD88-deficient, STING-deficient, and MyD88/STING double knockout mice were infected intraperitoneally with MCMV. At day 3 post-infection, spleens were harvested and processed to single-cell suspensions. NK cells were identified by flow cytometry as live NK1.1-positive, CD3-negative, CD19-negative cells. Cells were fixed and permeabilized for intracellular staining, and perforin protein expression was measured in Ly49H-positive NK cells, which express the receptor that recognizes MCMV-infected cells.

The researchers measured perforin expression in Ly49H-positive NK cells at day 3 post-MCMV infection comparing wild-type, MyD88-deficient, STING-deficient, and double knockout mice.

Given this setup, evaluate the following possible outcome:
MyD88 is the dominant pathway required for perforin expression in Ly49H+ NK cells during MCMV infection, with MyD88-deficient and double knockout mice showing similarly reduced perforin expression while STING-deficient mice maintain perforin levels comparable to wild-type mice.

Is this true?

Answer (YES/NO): YES